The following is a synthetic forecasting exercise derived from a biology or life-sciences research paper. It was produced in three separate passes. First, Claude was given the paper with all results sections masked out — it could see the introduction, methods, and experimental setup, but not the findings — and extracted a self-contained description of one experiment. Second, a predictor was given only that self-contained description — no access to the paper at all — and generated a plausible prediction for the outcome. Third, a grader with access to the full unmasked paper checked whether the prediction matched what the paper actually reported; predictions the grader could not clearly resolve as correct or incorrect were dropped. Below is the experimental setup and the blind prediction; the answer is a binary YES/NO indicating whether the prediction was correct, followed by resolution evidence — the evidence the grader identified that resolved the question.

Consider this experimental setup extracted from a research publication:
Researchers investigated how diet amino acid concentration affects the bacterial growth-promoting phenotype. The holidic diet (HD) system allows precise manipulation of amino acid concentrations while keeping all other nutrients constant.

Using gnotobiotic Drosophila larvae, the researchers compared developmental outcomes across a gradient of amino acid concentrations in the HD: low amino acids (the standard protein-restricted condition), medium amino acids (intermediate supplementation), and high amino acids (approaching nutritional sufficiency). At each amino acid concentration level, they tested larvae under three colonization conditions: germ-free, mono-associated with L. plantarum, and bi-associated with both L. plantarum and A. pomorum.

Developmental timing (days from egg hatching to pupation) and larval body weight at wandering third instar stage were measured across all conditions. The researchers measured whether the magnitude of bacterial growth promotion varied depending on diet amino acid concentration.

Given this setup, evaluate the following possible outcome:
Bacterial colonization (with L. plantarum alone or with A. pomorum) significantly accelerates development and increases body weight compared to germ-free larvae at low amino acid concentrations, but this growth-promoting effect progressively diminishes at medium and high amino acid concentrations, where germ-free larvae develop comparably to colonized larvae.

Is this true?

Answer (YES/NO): NO